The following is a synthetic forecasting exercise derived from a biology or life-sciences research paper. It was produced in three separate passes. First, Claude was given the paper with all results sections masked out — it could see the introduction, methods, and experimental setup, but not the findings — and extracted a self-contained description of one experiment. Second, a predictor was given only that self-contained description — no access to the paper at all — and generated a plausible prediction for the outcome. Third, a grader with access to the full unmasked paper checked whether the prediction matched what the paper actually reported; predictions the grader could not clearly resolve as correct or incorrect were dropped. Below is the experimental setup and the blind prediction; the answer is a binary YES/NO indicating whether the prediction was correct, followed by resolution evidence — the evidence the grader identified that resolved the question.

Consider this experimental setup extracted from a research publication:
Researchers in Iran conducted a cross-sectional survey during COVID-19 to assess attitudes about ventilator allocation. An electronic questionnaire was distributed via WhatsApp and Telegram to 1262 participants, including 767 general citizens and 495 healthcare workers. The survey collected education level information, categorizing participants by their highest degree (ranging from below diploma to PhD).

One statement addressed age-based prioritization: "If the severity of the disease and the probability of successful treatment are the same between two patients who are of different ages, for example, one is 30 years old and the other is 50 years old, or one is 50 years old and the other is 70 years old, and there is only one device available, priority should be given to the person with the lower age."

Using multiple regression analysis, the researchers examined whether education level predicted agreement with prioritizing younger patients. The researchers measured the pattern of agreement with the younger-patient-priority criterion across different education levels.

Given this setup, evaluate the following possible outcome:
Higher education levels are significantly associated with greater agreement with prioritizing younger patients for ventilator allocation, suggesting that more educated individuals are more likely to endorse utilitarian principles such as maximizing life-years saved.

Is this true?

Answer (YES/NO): NO